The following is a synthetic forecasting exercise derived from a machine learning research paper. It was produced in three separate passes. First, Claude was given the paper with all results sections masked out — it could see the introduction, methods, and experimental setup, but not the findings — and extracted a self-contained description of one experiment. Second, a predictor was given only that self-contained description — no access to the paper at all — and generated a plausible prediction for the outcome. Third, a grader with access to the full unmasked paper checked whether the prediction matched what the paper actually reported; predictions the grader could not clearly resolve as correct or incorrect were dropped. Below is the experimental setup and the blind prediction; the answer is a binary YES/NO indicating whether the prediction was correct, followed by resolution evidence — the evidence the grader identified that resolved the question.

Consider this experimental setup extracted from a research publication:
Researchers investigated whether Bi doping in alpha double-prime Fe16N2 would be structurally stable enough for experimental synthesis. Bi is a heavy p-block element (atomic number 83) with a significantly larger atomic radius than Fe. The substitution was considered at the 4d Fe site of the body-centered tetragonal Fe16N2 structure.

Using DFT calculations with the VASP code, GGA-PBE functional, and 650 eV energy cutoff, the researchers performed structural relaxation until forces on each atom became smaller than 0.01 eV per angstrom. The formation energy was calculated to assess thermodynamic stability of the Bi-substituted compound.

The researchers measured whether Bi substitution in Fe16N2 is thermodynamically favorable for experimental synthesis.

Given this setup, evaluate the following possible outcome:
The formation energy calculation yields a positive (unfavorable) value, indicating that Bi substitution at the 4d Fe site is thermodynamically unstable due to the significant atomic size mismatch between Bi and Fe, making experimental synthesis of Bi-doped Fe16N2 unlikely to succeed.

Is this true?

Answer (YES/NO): YES